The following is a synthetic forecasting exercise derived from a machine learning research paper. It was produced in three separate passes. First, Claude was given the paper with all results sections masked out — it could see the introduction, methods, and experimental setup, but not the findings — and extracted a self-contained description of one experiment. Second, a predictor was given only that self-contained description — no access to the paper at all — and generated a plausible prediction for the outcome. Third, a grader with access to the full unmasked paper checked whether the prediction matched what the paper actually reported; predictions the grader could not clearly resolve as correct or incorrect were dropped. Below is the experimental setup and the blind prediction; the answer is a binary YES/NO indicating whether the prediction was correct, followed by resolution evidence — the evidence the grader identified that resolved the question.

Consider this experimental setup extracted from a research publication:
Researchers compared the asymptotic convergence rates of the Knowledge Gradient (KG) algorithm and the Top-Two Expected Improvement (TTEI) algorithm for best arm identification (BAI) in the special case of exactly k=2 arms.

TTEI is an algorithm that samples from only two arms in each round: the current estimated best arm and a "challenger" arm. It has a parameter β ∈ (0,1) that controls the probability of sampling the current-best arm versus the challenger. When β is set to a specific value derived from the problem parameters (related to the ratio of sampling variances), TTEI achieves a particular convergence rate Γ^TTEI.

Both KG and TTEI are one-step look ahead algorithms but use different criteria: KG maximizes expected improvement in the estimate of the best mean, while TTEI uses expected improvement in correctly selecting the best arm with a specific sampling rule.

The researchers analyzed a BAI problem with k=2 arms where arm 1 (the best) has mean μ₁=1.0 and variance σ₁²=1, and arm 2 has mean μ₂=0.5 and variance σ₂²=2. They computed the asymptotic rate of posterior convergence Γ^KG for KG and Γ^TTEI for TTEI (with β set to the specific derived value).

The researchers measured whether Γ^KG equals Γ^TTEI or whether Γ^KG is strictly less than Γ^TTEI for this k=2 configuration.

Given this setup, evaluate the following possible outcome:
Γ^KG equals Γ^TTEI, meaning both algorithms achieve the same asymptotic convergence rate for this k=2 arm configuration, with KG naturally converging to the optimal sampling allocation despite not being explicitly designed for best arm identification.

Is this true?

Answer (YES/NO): YES